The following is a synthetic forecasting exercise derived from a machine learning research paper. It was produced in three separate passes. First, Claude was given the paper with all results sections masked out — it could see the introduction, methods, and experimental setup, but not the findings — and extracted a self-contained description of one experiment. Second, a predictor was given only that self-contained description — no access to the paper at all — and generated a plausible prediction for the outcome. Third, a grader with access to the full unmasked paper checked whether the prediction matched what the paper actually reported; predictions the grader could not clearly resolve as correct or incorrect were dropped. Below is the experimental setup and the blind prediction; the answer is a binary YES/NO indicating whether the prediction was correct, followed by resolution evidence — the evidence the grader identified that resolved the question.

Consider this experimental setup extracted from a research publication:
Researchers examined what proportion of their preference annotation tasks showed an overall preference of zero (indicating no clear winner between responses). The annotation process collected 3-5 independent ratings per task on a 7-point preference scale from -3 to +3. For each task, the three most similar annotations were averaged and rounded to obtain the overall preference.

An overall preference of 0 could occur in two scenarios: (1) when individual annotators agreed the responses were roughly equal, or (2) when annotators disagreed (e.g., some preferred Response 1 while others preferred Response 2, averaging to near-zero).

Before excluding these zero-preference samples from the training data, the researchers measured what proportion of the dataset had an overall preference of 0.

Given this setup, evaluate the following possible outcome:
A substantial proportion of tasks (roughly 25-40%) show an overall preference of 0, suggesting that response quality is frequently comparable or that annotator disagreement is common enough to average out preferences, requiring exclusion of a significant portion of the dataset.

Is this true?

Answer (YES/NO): NO